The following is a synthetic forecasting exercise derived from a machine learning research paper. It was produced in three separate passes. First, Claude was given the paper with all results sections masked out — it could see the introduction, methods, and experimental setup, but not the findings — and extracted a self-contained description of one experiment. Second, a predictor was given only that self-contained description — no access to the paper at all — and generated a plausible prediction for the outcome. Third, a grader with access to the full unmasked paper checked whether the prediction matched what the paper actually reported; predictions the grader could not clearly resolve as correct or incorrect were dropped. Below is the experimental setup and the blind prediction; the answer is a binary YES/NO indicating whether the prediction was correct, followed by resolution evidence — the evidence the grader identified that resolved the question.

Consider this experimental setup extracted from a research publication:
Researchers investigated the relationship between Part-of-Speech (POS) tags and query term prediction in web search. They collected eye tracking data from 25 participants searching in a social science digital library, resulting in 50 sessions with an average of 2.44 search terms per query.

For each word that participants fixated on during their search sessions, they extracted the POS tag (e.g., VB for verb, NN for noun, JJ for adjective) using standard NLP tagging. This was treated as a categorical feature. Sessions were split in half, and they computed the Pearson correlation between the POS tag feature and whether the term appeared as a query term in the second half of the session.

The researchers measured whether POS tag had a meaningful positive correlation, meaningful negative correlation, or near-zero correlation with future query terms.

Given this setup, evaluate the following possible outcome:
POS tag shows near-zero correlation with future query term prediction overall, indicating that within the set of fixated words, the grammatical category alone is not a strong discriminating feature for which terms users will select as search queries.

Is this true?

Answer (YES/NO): YES